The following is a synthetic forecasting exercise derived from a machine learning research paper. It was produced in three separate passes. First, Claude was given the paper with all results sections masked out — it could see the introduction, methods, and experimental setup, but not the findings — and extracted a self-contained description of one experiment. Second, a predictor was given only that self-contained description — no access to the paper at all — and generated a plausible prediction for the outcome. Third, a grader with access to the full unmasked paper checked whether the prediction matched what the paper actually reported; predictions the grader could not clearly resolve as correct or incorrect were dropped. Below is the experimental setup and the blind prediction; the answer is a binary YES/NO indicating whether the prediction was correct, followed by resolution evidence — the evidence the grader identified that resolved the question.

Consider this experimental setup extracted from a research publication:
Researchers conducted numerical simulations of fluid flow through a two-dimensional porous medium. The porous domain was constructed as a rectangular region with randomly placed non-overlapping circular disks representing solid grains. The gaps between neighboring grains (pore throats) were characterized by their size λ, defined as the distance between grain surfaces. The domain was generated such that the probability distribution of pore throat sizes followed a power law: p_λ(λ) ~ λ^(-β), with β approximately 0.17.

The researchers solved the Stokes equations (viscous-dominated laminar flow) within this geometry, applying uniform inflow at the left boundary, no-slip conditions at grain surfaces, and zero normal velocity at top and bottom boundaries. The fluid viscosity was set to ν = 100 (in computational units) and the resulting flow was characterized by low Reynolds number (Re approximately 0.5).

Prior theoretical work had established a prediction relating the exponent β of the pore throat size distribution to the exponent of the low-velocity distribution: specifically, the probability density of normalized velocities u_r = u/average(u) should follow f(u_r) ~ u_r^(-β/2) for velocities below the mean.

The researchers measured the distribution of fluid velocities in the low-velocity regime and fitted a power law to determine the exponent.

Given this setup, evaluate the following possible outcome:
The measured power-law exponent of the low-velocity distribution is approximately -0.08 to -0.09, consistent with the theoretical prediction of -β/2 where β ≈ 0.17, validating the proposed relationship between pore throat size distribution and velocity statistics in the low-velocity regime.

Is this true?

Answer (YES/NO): NO